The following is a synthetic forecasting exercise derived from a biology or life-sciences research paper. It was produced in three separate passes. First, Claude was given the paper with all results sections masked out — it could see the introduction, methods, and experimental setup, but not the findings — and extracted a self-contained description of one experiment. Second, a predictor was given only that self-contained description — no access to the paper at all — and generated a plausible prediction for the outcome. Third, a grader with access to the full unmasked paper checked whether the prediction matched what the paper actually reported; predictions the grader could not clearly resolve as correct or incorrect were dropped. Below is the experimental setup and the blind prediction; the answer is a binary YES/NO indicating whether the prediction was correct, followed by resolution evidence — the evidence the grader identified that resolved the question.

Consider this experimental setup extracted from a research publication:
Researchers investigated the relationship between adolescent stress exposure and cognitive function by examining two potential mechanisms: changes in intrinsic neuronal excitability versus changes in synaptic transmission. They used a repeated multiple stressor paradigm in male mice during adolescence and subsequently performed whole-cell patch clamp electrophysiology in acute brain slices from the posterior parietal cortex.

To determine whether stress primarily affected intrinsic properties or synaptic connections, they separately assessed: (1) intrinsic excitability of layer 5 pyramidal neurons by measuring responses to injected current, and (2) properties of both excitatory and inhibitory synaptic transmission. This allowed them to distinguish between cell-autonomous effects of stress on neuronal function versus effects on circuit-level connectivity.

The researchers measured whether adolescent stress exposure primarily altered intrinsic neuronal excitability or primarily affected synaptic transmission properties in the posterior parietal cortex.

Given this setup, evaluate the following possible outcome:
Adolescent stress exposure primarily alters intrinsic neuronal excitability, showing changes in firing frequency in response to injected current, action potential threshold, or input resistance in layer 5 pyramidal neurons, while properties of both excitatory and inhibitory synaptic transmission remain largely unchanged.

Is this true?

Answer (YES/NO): NO